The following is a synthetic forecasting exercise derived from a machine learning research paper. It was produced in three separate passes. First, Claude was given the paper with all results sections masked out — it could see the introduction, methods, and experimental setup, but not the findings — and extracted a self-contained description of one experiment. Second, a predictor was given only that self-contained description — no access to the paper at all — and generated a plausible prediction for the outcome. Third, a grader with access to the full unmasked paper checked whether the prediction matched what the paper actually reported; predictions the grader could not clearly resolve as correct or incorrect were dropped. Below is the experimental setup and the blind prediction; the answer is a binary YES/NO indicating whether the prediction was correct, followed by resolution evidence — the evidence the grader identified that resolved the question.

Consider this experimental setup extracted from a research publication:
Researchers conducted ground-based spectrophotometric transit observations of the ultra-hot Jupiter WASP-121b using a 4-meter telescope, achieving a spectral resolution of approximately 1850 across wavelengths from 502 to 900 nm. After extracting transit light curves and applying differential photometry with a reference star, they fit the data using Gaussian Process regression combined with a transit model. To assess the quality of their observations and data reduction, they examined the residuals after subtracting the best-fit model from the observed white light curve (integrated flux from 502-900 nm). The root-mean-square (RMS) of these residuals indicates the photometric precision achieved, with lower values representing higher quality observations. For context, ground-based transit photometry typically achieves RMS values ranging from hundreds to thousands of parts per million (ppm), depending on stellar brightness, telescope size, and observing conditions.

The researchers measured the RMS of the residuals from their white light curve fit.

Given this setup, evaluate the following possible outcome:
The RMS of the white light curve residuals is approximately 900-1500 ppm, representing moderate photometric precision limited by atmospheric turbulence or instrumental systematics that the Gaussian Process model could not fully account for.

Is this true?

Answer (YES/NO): NO